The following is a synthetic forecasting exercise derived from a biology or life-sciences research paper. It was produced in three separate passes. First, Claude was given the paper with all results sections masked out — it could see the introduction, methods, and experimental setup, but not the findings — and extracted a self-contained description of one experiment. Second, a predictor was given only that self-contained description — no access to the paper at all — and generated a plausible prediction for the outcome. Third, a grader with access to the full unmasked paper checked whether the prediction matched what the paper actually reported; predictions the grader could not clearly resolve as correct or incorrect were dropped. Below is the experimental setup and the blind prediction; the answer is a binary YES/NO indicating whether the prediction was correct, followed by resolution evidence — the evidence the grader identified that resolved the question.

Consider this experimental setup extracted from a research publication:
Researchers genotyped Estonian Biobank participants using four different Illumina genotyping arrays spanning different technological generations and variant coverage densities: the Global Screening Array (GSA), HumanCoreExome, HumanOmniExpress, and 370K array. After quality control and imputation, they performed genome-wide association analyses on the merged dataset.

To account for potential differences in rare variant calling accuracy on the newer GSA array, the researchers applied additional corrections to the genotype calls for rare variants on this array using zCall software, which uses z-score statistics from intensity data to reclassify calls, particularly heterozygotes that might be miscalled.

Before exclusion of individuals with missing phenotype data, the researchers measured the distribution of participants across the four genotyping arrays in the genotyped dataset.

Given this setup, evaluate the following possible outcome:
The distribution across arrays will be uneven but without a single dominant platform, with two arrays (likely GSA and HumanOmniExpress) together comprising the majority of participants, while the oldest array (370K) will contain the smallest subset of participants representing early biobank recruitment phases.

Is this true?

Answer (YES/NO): NO